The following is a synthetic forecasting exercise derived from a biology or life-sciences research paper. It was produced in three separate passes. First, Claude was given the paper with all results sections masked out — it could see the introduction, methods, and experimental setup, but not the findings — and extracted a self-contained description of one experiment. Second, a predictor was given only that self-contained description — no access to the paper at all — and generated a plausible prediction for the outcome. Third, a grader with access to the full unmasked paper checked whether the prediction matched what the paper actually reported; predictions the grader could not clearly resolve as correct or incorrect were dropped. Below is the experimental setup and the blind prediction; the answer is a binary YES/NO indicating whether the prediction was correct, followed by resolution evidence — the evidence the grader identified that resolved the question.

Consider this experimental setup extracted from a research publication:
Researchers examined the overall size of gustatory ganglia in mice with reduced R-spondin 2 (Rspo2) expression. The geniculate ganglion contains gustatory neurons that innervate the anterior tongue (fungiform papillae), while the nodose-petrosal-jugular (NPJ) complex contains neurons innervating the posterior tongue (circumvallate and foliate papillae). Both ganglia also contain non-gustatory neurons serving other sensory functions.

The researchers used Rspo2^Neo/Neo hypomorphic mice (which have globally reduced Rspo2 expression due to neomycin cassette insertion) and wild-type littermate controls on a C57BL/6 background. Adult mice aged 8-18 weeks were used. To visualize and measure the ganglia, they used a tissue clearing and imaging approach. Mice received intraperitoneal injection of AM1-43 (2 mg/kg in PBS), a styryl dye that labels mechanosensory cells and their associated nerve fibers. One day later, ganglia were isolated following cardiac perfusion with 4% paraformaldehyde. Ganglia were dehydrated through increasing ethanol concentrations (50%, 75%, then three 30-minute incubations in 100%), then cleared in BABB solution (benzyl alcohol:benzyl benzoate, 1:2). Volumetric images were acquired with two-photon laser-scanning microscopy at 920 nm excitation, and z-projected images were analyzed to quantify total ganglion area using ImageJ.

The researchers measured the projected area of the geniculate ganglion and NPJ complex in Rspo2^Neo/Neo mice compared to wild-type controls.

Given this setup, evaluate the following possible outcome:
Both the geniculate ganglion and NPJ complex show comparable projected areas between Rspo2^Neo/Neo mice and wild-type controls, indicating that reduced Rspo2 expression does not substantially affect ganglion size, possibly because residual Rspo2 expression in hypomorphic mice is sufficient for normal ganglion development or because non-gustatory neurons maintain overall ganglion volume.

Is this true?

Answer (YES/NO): YES